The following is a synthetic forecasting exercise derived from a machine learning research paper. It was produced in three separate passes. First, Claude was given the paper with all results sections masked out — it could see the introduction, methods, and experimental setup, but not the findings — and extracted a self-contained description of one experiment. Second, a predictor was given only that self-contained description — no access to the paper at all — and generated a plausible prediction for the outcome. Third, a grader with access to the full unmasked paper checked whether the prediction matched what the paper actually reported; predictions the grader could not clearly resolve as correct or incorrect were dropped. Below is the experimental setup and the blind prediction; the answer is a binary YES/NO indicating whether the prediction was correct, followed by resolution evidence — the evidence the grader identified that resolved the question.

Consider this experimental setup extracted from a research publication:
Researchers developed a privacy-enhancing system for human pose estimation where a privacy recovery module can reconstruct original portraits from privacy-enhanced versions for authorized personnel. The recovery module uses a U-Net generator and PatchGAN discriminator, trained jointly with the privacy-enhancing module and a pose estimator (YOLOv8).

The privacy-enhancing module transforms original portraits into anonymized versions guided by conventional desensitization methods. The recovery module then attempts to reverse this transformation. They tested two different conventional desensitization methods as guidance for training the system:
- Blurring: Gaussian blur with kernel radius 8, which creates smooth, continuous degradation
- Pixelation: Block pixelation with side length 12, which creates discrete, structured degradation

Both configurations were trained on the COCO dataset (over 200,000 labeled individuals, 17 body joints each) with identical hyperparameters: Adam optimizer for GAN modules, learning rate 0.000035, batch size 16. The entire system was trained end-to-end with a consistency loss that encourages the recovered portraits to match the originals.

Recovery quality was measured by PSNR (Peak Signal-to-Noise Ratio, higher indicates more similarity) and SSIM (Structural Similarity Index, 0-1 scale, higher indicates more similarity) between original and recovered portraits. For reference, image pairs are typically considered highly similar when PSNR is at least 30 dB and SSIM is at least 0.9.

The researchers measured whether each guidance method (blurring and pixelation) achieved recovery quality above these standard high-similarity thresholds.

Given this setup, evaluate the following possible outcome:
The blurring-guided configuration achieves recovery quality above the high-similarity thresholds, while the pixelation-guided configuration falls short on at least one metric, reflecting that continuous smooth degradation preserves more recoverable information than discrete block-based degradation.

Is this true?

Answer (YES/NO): NO